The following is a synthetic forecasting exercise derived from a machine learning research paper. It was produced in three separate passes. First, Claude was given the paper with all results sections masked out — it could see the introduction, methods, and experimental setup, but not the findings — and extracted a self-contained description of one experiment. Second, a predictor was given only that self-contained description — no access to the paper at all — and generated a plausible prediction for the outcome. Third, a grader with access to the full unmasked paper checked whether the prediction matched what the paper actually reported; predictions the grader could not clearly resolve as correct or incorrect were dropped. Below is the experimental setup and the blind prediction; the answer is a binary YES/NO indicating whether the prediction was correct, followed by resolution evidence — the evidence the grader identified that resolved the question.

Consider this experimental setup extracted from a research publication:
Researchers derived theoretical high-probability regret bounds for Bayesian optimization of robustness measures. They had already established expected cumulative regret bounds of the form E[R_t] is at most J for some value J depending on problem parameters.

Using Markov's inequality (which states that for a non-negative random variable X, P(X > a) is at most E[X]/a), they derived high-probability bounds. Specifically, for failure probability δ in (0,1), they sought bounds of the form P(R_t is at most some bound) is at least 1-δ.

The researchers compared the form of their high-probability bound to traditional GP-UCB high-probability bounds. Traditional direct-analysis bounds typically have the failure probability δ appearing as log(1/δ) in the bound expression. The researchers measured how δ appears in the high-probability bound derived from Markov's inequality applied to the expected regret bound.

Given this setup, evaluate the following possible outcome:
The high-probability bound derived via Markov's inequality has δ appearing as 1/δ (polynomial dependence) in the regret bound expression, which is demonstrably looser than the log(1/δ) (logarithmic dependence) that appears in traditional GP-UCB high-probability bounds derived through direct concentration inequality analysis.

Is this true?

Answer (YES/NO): YES